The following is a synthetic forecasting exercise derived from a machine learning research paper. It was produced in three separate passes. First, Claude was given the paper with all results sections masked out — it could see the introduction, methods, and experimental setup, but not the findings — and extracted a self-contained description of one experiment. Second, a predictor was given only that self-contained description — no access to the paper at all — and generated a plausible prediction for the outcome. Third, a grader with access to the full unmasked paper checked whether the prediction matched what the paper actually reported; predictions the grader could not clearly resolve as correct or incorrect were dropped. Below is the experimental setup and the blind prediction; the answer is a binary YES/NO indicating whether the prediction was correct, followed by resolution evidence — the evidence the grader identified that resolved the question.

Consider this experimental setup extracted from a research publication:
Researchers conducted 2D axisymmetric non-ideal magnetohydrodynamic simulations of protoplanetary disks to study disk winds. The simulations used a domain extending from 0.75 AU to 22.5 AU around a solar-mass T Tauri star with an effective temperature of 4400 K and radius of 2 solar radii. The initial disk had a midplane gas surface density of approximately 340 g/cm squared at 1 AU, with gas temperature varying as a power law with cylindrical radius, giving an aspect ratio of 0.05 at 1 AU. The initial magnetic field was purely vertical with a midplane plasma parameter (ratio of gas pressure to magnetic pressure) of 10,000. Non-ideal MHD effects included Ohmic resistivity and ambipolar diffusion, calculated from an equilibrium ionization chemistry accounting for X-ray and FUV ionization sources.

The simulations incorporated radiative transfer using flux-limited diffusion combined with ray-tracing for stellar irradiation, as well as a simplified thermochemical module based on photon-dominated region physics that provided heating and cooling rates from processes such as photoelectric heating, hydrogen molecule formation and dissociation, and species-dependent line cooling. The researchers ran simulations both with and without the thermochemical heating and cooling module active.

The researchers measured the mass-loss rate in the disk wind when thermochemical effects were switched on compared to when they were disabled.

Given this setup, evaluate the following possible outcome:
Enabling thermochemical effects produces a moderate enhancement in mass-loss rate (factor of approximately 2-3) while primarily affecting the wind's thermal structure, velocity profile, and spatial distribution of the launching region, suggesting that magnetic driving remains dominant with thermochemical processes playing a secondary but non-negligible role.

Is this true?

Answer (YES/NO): NO